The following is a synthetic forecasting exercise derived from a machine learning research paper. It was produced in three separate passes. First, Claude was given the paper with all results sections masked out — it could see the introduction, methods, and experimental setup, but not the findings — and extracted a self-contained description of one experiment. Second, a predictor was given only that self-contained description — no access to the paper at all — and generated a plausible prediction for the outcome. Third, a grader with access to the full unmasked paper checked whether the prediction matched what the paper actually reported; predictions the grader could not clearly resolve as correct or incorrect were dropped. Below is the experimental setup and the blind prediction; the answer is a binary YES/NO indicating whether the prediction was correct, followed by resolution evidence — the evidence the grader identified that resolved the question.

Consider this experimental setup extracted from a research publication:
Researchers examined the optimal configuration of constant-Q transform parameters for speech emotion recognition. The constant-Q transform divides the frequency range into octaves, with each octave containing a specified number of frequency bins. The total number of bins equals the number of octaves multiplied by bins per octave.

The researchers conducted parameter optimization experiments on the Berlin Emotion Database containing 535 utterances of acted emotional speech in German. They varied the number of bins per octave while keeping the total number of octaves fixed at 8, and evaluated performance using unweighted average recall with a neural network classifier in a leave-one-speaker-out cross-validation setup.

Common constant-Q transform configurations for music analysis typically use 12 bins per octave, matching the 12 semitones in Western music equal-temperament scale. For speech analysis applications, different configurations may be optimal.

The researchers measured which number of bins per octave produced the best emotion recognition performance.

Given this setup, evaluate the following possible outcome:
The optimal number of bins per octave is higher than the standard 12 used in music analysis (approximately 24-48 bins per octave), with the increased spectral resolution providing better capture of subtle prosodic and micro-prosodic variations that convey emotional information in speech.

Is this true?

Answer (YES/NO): NO